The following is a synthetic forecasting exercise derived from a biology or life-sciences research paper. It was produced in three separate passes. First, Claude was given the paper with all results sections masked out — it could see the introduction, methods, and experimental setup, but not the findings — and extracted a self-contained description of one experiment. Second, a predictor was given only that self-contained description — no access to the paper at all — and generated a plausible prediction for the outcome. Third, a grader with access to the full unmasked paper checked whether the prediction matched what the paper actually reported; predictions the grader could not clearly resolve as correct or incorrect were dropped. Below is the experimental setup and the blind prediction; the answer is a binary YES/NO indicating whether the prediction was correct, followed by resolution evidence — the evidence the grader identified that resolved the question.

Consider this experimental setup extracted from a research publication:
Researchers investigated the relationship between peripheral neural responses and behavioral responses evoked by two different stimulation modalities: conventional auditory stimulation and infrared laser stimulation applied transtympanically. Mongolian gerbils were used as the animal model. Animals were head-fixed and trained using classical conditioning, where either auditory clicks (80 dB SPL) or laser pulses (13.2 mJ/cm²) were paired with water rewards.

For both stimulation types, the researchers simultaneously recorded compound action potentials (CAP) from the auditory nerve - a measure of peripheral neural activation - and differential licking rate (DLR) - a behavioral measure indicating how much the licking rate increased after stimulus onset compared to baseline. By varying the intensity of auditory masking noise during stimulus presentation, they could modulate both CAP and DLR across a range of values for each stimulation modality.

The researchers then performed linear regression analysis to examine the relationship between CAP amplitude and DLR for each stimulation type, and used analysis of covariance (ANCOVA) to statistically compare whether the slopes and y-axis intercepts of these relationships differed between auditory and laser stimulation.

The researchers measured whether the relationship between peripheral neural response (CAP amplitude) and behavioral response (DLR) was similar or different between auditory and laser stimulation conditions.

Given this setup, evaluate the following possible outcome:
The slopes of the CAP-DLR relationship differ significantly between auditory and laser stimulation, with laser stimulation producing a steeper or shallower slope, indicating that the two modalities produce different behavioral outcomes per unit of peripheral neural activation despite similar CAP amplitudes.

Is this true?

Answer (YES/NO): NO